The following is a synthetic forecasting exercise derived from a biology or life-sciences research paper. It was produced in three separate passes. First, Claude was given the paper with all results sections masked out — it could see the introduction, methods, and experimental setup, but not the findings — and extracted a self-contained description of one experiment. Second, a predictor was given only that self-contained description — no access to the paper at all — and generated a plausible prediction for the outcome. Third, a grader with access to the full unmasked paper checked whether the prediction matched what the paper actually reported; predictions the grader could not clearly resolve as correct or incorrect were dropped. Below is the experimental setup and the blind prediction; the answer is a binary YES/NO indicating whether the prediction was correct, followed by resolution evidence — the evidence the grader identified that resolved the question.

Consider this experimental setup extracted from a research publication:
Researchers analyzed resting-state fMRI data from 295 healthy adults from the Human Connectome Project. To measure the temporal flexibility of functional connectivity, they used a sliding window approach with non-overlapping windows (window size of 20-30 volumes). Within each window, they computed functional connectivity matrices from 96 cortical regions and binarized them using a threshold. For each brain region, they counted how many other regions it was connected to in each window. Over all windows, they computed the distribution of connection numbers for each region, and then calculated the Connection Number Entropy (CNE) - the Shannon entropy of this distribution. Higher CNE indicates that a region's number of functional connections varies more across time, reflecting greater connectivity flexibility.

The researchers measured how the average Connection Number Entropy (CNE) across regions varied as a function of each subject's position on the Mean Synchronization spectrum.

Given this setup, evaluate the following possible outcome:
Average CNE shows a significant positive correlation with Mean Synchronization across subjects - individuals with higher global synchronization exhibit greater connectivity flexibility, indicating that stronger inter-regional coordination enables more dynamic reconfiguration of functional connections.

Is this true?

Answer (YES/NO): NO